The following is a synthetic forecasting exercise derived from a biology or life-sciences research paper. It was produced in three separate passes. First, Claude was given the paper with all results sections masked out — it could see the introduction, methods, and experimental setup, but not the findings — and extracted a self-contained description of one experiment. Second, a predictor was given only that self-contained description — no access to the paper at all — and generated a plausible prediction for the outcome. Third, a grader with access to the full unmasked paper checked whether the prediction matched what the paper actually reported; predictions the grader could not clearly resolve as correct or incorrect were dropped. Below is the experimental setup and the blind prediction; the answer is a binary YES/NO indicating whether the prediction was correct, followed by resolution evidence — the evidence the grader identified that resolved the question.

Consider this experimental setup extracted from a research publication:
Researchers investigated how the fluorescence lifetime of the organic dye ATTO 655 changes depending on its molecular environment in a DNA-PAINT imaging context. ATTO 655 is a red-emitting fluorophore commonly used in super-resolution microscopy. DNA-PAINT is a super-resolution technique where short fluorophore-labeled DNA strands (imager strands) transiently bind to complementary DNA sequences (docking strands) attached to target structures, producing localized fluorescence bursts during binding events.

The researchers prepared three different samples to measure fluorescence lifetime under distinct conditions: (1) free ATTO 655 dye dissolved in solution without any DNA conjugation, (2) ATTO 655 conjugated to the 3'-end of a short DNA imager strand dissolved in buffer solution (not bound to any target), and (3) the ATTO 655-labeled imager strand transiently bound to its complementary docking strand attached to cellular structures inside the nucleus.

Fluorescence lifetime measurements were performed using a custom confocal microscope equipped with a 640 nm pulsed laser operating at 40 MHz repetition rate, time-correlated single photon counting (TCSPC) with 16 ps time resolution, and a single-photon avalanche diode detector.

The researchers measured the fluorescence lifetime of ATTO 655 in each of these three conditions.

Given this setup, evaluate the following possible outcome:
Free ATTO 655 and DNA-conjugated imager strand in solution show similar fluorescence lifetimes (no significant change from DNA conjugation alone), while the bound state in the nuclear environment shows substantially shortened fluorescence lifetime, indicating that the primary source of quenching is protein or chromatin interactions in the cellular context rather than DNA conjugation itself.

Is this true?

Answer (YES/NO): NO